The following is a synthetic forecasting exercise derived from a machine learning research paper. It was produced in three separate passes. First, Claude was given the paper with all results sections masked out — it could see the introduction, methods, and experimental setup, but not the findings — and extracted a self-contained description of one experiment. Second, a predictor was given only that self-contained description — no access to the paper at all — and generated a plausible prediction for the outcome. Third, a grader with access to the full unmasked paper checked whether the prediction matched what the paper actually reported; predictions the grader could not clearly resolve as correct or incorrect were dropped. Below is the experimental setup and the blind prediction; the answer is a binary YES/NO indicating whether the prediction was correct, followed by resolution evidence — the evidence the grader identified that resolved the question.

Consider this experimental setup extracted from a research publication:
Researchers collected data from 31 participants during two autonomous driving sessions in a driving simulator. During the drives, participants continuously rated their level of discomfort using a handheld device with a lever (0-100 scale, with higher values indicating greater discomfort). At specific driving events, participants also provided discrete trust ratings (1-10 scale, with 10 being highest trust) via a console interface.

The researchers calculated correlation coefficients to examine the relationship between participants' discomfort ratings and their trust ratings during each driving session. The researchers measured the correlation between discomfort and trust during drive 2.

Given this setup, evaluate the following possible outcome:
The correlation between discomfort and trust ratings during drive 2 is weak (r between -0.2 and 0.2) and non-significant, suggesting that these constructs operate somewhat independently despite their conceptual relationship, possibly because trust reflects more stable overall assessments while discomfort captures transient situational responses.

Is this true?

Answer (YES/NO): NO